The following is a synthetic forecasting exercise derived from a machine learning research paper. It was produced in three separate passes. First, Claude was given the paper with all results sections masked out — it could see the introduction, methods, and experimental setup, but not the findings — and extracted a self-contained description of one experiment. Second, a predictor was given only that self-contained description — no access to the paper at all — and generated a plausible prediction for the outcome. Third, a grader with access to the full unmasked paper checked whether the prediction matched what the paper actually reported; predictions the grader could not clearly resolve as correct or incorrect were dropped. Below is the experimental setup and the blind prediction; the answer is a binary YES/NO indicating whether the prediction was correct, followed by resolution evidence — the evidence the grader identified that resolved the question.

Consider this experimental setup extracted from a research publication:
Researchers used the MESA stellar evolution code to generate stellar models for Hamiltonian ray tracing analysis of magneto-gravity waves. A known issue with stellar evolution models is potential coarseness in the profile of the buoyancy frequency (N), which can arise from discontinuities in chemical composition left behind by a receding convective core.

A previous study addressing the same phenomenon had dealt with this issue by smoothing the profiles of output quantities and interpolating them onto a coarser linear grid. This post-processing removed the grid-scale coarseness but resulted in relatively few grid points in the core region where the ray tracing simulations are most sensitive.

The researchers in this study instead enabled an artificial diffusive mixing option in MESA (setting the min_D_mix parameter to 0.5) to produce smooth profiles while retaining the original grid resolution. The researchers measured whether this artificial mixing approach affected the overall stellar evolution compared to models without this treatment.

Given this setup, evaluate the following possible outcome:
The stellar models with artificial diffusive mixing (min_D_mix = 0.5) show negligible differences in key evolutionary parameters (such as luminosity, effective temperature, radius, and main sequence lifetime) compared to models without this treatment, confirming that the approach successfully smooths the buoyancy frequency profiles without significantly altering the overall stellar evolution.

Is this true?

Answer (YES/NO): YES